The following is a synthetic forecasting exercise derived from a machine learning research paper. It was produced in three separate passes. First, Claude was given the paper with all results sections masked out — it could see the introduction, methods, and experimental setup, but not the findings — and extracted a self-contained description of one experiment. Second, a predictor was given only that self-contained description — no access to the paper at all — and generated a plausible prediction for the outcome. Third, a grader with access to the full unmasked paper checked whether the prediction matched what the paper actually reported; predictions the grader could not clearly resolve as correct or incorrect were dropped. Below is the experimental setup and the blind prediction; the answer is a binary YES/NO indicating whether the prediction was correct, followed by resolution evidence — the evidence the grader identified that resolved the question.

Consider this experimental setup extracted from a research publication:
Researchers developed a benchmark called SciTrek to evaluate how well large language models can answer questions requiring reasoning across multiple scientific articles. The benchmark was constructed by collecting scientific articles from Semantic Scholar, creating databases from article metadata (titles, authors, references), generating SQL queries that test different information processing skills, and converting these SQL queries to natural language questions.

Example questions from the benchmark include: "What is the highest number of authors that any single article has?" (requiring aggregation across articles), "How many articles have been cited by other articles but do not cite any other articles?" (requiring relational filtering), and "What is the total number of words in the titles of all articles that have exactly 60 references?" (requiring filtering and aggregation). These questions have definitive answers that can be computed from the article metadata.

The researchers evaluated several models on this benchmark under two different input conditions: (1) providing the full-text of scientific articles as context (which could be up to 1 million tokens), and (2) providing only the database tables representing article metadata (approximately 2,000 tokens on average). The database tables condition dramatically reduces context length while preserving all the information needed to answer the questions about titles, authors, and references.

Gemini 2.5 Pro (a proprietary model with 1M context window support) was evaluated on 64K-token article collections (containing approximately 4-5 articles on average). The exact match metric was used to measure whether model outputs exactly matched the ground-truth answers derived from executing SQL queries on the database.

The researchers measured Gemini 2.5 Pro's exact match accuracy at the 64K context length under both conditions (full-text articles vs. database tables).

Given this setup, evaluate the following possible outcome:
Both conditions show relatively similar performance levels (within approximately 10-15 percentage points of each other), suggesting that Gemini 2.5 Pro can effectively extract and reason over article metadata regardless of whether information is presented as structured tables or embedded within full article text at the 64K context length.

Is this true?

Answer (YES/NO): NO